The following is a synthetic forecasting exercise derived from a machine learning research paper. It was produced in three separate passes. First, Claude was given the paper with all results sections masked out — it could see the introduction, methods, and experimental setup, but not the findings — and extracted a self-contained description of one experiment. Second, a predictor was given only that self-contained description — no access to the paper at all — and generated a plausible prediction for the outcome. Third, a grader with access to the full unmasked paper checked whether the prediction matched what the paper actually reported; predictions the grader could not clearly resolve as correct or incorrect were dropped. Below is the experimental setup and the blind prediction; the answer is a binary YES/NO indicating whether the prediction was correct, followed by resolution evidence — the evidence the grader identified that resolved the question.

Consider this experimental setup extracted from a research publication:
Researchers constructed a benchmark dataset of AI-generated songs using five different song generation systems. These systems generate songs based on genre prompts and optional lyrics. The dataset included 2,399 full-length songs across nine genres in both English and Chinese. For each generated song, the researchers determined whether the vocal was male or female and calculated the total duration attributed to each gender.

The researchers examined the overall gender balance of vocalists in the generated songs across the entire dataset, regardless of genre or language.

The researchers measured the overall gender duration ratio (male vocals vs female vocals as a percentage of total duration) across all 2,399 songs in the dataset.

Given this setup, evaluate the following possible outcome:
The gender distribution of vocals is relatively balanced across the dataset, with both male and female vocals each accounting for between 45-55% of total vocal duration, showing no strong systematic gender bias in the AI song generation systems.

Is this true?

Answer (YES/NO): NO